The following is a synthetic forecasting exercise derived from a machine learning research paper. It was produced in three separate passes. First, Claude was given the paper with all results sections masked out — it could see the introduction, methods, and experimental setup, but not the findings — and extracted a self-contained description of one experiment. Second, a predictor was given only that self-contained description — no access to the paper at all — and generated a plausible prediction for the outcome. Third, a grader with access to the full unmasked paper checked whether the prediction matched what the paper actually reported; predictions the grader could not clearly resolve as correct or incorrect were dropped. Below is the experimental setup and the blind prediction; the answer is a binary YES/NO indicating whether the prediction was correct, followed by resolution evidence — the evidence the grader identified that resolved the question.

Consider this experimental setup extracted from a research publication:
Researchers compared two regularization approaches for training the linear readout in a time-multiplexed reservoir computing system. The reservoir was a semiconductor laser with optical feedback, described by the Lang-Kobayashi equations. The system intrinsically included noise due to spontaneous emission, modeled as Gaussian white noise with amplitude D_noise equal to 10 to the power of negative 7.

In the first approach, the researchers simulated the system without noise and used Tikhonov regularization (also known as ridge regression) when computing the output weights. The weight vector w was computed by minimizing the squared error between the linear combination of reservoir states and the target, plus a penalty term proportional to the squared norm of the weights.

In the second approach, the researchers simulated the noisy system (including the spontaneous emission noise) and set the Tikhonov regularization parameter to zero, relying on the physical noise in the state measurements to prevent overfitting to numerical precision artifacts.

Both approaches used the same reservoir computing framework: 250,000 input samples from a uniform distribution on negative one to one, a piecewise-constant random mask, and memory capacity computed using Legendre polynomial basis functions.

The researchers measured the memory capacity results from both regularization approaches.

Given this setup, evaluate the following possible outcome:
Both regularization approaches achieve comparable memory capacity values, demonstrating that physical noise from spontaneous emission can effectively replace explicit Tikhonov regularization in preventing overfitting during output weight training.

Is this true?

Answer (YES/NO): YES